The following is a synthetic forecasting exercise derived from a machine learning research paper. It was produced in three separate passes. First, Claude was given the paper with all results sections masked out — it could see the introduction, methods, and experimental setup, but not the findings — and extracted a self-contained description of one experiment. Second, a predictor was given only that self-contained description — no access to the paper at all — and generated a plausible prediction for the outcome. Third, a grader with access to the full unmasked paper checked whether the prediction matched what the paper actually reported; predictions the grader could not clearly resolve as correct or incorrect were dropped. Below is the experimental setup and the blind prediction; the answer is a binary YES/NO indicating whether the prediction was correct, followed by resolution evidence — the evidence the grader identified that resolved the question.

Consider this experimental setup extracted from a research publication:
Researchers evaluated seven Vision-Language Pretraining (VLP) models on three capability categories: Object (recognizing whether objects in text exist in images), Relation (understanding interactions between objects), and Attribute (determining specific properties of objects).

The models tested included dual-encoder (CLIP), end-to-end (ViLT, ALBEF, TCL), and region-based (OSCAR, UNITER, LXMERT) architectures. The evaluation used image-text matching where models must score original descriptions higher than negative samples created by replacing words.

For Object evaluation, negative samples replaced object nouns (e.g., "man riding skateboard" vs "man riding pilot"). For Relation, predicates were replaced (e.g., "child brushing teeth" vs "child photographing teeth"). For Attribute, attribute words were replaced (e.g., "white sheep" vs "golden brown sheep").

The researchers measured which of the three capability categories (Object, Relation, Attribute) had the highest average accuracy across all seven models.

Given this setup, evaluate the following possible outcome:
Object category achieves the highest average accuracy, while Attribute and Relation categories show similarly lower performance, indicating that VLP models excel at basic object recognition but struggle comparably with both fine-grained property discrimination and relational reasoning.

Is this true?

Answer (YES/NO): NO